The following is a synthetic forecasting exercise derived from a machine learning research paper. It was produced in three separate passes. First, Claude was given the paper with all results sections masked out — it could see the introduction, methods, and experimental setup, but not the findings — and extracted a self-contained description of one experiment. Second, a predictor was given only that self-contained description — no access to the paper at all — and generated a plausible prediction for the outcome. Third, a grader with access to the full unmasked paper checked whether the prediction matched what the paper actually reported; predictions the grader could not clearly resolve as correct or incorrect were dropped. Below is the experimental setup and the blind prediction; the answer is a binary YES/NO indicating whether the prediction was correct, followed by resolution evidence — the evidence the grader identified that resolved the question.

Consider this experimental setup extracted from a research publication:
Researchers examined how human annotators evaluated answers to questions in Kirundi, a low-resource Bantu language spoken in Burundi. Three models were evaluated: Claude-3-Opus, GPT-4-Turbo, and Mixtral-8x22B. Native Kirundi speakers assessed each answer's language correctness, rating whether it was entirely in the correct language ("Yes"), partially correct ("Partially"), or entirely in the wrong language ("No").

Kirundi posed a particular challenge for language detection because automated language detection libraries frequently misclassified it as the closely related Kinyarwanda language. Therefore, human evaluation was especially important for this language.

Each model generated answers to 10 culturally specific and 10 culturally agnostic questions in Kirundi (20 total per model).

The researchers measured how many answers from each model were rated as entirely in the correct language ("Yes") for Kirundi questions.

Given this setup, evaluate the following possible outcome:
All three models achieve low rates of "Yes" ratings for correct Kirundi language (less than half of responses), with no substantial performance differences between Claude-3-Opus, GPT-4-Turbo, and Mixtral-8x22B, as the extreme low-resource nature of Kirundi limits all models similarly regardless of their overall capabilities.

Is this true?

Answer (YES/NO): NO